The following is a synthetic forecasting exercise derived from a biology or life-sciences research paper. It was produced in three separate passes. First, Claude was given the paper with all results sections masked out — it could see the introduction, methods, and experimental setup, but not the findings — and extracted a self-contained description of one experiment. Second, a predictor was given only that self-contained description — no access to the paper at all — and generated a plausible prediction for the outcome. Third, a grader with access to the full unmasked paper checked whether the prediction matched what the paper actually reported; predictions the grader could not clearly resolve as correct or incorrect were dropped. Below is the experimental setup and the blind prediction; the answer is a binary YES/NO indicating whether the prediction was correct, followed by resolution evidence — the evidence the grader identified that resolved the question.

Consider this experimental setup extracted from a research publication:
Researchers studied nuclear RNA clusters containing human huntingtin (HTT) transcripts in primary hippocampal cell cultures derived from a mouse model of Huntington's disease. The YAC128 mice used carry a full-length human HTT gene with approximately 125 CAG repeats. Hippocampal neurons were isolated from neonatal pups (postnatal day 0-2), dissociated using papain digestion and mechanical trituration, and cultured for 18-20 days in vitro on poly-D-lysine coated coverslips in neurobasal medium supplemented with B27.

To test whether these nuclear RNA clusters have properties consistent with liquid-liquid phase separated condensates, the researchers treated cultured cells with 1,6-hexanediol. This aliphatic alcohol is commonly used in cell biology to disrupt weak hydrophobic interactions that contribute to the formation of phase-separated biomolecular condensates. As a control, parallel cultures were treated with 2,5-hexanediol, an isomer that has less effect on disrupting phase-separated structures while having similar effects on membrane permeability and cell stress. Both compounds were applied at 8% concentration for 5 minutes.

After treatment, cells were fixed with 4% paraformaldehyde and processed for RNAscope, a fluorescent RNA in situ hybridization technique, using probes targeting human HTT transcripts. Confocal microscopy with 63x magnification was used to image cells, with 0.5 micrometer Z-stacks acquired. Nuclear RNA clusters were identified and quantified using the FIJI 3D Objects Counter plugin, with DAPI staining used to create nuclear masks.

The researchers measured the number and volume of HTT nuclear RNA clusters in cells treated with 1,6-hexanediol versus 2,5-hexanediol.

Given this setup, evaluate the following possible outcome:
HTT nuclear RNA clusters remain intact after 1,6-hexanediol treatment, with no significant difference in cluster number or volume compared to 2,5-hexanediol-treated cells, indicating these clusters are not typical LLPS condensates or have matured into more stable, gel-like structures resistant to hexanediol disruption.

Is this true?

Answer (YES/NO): YES